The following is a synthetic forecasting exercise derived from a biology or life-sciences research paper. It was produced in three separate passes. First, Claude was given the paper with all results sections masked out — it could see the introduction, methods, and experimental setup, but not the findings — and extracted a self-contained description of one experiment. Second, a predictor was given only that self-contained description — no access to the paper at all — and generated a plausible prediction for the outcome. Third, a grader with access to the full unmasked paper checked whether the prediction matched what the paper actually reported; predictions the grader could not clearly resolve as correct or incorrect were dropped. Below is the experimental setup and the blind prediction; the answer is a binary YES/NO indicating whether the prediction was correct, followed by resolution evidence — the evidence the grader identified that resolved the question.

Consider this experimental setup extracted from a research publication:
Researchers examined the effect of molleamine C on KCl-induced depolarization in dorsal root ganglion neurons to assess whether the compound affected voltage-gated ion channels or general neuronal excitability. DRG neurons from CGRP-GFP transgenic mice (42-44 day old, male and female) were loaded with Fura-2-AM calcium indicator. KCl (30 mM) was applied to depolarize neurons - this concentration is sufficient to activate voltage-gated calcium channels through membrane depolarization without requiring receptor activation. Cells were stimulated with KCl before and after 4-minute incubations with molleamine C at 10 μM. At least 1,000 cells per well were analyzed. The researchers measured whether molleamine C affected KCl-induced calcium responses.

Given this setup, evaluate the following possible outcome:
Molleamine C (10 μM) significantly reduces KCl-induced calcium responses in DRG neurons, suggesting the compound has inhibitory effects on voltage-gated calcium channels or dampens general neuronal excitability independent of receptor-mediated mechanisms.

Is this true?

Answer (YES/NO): NO